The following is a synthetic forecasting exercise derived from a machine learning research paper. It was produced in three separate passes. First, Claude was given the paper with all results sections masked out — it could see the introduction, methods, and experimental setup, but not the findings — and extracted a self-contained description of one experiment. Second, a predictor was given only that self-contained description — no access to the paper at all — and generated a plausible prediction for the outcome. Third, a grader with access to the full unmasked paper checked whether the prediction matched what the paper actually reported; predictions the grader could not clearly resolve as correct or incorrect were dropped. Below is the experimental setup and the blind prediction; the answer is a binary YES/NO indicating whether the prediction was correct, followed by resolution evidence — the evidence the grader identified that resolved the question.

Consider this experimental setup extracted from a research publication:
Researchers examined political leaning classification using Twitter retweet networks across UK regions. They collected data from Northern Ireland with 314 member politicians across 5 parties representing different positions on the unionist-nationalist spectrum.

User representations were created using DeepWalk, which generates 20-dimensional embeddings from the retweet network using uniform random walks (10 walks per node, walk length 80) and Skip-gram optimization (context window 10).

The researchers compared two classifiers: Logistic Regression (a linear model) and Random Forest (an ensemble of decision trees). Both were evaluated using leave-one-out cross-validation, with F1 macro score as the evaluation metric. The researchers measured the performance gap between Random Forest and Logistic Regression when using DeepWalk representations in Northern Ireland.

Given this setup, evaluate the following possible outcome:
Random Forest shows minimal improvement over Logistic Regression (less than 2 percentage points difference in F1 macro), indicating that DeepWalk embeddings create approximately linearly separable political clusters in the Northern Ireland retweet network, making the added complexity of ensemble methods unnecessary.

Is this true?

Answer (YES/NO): NO